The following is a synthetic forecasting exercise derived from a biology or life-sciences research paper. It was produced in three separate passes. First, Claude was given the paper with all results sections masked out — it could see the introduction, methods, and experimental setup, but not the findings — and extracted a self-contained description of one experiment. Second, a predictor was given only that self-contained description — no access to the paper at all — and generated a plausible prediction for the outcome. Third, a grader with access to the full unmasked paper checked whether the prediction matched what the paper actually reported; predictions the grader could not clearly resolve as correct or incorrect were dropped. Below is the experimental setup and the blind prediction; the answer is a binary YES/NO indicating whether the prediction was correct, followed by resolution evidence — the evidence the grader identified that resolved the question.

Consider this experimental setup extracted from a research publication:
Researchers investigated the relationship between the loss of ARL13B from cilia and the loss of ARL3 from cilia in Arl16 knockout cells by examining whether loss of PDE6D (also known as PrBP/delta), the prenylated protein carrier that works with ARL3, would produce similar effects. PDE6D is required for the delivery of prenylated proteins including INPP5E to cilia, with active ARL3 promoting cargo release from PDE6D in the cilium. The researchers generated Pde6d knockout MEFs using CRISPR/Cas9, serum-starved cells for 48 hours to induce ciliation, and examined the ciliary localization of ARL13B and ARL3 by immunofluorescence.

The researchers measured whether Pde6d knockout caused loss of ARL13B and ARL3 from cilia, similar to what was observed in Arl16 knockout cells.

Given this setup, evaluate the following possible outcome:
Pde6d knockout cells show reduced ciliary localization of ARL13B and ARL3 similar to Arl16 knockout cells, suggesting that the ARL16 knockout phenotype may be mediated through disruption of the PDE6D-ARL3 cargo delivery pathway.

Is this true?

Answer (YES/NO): NO